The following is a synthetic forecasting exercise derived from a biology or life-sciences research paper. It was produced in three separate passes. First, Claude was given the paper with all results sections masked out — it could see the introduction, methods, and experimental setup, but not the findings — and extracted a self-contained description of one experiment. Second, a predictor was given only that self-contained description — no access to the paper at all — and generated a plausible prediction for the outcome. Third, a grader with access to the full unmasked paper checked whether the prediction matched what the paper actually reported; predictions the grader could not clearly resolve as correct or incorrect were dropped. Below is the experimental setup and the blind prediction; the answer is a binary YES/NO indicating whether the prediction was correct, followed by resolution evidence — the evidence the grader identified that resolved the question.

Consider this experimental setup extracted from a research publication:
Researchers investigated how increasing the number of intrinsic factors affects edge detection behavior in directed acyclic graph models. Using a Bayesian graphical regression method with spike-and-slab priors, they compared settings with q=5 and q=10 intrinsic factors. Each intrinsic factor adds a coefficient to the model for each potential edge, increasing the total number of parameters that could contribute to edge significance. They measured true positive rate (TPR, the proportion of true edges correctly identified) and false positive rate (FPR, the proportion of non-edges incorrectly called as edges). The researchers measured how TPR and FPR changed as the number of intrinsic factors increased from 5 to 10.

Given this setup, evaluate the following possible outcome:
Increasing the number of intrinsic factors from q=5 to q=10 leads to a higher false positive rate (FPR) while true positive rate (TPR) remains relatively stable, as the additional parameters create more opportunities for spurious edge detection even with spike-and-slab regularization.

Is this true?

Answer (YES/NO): NO